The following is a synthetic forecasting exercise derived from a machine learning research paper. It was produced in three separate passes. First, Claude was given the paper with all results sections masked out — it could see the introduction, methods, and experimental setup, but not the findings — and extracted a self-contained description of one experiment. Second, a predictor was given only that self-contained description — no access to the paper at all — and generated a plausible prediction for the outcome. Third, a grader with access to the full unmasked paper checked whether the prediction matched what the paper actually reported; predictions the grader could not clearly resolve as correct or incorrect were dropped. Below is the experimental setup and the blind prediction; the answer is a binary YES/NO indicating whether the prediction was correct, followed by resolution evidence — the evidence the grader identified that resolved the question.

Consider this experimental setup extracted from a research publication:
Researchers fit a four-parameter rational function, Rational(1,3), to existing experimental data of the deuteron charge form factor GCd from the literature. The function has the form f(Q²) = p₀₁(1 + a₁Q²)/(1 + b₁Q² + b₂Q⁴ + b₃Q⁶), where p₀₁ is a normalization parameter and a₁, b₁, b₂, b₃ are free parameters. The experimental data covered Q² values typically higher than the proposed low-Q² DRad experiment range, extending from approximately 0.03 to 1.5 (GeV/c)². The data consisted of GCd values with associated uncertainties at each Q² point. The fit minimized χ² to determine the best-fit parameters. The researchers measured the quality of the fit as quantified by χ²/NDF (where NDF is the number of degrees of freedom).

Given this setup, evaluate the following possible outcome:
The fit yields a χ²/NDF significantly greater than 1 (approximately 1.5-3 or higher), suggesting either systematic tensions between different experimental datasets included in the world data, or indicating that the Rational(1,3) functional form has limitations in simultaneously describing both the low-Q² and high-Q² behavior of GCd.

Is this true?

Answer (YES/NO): NO